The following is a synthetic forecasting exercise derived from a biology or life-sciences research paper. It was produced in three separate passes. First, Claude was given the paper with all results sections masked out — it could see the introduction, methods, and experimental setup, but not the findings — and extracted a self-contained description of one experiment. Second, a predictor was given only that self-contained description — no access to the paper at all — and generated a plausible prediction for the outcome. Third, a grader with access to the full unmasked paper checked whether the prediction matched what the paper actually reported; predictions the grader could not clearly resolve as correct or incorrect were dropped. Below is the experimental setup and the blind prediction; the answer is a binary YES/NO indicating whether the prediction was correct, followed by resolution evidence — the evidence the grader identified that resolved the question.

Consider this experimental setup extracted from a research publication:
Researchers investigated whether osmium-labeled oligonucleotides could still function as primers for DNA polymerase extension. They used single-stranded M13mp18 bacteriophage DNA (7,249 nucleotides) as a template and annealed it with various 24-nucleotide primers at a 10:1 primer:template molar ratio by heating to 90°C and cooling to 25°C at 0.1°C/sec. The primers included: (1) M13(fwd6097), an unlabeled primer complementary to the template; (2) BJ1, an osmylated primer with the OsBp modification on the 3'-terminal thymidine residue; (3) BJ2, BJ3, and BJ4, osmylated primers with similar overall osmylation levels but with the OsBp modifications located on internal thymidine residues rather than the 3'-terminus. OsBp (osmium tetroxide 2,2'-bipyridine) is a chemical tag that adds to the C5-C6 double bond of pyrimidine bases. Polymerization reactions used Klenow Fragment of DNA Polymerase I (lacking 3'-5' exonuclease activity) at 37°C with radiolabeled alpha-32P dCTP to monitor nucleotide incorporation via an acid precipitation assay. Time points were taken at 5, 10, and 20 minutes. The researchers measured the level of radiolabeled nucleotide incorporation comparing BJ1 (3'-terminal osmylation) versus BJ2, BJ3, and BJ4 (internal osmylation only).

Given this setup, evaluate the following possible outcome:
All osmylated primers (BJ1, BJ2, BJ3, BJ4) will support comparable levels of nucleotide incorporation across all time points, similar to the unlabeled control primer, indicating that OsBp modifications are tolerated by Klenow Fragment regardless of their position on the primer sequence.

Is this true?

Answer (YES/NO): NO